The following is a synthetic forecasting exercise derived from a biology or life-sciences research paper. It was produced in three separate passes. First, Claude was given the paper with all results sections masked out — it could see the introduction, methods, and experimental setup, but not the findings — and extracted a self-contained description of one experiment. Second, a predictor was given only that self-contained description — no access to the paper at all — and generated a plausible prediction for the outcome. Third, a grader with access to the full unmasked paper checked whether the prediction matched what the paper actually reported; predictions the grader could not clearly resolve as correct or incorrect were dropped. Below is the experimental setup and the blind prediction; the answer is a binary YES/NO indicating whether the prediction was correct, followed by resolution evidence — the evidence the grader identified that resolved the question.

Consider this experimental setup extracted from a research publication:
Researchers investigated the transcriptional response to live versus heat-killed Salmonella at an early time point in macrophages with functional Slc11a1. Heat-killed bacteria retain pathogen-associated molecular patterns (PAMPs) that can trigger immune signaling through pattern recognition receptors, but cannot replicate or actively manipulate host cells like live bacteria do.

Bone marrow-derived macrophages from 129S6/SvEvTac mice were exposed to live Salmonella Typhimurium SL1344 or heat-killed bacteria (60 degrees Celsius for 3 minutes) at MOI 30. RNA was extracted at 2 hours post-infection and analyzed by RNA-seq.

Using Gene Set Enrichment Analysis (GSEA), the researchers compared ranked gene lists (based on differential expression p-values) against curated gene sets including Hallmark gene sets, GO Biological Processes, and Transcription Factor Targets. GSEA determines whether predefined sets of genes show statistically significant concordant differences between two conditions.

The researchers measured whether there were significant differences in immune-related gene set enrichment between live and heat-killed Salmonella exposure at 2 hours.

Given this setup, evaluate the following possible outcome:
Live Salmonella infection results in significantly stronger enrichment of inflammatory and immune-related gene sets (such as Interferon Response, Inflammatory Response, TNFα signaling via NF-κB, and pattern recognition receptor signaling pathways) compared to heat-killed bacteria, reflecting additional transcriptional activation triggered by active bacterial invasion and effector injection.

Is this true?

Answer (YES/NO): YES